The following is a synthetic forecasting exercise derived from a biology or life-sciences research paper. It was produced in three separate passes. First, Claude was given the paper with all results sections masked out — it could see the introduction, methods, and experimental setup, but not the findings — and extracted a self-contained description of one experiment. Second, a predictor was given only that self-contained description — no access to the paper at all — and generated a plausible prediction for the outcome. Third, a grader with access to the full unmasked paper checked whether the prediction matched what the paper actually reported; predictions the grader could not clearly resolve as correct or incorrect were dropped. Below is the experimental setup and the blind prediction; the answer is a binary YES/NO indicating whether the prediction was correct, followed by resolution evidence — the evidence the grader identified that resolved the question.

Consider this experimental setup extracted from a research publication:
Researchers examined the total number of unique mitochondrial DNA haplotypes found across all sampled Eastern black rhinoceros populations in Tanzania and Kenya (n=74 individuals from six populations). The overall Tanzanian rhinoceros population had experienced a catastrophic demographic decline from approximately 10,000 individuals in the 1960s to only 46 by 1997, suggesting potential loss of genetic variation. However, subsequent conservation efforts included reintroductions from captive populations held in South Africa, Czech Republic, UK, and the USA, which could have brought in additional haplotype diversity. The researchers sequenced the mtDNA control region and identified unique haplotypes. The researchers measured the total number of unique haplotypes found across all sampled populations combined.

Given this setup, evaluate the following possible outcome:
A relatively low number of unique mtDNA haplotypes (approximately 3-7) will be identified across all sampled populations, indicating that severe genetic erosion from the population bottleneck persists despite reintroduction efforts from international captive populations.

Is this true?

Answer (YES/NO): YES